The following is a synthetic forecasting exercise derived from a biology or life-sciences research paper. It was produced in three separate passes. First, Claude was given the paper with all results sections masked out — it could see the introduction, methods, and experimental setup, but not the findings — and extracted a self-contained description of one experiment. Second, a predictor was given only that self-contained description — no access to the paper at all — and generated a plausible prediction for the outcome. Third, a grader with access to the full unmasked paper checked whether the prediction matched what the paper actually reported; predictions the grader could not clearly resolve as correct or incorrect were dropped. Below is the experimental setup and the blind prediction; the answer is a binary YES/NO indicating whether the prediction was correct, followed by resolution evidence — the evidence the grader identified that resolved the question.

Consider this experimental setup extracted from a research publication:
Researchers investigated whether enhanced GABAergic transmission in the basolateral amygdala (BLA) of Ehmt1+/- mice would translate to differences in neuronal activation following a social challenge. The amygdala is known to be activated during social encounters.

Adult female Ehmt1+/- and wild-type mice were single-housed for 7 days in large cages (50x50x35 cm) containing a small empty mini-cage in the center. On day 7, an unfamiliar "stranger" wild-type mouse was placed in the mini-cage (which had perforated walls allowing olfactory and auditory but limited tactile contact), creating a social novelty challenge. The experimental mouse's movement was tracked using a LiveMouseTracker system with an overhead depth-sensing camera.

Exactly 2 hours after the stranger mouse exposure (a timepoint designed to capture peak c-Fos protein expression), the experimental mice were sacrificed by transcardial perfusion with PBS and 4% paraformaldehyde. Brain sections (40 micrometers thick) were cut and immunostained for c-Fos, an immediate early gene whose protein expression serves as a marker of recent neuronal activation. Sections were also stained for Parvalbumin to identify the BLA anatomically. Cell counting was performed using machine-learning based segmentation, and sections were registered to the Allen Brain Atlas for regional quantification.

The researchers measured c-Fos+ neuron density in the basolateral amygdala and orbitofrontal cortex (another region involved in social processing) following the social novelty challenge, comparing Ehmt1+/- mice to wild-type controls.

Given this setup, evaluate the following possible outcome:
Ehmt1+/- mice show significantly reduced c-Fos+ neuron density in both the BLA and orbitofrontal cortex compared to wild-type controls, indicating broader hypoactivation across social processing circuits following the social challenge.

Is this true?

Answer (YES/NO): NO